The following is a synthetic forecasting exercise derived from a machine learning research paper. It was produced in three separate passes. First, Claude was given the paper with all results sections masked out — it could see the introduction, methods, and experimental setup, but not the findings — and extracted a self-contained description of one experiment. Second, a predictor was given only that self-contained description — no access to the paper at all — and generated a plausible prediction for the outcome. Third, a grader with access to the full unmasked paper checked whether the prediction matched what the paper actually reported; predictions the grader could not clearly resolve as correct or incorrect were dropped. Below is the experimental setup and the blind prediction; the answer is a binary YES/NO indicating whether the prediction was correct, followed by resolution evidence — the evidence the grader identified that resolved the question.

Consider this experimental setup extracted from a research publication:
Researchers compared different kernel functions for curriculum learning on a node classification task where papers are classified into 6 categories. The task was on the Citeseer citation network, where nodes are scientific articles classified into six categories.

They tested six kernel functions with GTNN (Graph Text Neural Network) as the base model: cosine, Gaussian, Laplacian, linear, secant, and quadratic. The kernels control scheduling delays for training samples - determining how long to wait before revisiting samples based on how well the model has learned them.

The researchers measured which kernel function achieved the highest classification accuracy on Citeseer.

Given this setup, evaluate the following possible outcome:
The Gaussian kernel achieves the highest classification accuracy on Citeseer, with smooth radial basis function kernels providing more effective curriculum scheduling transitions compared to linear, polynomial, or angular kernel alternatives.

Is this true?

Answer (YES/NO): NO